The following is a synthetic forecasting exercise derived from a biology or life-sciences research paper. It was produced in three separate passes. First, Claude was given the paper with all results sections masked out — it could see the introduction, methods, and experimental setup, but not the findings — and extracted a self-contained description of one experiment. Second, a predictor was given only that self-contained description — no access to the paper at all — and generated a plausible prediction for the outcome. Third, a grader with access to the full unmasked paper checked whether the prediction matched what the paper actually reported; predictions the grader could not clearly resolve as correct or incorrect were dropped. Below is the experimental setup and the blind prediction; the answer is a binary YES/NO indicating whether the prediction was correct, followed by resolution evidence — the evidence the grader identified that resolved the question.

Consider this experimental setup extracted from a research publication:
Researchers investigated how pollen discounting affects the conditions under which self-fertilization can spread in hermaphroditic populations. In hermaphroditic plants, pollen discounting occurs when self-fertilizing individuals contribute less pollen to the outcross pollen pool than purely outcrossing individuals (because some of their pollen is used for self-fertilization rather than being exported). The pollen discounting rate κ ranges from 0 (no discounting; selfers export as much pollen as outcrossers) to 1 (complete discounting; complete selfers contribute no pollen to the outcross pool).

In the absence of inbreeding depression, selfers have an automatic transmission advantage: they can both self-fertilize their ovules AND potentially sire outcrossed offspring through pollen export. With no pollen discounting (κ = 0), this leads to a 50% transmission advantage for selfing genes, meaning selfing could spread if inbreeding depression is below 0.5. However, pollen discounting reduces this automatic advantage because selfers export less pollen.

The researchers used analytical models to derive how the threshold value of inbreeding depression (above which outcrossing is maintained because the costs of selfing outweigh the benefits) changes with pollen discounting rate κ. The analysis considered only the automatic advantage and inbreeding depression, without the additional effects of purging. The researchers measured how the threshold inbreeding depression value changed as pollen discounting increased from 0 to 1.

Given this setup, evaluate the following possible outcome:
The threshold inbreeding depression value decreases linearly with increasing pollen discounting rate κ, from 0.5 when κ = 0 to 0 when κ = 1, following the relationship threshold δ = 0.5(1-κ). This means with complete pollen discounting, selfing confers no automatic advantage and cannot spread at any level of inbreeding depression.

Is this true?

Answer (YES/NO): YES